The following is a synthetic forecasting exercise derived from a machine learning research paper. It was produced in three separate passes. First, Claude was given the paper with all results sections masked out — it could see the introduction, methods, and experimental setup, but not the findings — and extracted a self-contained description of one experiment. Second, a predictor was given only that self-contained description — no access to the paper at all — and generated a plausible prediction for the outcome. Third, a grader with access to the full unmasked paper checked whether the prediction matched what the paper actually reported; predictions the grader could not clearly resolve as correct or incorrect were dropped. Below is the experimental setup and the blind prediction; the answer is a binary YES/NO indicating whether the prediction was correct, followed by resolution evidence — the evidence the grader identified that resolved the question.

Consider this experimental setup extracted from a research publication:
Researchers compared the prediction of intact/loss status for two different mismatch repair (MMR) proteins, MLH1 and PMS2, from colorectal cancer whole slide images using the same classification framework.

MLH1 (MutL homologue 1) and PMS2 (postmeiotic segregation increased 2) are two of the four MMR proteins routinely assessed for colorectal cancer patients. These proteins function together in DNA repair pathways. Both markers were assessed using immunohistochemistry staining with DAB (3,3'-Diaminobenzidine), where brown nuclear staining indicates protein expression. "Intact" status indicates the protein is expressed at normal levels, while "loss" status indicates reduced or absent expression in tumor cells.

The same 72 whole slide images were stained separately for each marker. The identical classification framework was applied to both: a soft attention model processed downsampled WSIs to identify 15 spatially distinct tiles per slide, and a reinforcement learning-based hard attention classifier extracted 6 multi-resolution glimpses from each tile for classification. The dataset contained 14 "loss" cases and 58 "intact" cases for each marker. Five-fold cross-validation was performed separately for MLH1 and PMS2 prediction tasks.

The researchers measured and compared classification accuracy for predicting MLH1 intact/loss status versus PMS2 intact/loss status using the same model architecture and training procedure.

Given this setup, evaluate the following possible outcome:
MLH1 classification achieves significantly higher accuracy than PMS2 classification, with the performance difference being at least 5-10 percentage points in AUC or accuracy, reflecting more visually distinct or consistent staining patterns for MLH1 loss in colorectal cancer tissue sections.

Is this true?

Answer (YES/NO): NO